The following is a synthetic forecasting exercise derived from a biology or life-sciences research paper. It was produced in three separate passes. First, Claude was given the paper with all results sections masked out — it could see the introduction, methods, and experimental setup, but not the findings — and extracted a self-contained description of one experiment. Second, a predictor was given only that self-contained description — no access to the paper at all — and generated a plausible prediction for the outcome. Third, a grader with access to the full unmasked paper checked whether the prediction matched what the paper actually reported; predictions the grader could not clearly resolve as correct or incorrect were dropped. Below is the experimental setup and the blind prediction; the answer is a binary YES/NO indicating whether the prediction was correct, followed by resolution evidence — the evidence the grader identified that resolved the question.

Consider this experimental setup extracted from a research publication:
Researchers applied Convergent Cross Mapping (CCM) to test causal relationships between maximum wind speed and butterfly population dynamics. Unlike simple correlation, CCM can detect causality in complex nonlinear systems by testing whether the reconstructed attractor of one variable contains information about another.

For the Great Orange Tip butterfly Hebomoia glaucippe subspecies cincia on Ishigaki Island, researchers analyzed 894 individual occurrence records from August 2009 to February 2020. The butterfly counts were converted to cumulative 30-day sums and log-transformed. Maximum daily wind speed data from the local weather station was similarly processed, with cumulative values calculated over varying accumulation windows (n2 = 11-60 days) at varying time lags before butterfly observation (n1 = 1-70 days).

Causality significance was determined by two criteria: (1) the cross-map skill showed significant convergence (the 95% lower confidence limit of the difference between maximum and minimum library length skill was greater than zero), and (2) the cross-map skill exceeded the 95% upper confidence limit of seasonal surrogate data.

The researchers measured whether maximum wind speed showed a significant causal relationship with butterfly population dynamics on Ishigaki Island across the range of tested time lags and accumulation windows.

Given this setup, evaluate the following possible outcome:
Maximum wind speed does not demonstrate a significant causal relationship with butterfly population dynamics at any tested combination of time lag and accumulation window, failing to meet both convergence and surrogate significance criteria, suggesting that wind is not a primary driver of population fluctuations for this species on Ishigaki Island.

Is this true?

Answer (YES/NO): NO